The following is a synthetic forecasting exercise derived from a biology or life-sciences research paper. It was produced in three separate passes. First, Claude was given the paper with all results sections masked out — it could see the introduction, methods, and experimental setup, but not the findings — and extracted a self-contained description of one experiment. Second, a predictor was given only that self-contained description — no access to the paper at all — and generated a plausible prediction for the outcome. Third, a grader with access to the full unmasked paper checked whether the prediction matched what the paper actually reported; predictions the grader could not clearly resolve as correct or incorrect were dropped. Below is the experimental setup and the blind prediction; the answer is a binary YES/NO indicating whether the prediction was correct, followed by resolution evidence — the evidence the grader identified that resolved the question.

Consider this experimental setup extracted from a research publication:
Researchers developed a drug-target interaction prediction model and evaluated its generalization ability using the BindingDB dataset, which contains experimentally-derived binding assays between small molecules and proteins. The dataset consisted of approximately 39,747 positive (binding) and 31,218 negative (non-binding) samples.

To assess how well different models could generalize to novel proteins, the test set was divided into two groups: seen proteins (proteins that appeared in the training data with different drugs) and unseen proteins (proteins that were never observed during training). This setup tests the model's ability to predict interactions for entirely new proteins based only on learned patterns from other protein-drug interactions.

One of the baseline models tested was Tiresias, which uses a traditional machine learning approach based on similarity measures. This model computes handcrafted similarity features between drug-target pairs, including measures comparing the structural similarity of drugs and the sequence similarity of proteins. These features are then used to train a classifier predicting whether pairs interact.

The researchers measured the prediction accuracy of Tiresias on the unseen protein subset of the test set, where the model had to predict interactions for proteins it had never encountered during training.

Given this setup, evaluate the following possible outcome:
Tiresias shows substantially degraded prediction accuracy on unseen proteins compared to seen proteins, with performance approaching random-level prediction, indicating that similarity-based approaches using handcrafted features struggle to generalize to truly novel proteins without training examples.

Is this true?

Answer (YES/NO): YES